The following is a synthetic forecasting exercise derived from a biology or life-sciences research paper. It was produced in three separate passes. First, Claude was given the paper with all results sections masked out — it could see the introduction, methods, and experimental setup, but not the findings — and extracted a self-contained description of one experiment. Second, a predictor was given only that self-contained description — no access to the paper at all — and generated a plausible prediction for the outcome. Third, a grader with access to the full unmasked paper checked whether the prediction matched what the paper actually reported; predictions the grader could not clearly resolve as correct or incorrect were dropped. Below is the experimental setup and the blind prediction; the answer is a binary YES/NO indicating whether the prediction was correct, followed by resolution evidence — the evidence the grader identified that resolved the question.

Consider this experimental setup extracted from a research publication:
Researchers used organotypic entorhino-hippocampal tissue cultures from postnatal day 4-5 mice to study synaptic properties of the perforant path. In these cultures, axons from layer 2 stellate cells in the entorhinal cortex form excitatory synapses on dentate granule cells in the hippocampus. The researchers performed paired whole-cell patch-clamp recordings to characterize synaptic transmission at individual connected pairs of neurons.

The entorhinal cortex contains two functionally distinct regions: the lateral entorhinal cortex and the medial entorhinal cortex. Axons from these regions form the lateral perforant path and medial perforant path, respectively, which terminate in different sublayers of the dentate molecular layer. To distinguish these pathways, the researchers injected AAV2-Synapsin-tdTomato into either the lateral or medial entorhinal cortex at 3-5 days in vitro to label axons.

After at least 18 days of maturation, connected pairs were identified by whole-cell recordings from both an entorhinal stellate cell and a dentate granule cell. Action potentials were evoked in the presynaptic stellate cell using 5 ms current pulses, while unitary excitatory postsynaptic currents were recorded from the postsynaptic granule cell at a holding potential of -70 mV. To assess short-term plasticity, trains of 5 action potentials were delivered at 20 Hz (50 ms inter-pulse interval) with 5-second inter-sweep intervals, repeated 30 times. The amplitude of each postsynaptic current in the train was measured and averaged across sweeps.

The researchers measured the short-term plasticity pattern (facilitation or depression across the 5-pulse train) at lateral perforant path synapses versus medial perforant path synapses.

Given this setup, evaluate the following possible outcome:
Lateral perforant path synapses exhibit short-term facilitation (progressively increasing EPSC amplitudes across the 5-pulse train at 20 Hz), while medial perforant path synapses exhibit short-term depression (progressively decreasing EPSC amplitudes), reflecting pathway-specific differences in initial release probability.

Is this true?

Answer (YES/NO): NO